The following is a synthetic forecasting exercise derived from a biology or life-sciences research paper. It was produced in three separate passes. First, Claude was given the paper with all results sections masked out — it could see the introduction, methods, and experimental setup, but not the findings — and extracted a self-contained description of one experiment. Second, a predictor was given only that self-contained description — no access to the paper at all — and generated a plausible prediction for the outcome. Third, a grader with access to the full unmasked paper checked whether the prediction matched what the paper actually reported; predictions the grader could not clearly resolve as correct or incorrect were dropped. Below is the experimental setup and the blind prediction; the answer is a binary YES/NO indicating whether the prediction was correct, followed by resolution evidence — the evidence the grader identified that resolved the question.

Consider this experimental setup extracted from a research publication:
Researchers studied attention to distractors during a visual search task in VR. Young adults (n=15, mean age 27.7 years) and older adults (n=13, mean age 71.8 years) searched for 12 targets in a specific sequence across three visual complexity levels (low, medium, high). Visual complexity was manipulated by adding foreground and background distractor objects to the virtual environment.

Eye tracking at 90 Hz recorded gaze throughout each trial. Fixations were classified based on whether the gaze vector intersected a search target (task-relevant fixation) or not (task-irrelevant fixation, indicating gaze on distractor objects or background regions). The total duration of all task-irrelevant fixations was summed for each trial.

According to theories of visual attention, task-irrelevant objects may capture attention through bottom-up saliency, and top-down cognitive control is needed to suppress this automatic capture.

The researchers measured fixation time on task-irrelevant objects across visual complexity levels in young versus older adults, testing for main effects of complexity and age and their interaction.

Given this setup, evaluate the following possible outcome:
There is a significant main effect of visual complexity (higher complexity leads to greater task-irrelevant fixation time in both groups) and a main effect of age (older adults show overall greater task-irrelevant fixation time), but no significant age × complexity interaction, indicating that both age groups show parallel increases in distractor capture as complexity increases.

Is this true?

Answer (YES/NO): NO